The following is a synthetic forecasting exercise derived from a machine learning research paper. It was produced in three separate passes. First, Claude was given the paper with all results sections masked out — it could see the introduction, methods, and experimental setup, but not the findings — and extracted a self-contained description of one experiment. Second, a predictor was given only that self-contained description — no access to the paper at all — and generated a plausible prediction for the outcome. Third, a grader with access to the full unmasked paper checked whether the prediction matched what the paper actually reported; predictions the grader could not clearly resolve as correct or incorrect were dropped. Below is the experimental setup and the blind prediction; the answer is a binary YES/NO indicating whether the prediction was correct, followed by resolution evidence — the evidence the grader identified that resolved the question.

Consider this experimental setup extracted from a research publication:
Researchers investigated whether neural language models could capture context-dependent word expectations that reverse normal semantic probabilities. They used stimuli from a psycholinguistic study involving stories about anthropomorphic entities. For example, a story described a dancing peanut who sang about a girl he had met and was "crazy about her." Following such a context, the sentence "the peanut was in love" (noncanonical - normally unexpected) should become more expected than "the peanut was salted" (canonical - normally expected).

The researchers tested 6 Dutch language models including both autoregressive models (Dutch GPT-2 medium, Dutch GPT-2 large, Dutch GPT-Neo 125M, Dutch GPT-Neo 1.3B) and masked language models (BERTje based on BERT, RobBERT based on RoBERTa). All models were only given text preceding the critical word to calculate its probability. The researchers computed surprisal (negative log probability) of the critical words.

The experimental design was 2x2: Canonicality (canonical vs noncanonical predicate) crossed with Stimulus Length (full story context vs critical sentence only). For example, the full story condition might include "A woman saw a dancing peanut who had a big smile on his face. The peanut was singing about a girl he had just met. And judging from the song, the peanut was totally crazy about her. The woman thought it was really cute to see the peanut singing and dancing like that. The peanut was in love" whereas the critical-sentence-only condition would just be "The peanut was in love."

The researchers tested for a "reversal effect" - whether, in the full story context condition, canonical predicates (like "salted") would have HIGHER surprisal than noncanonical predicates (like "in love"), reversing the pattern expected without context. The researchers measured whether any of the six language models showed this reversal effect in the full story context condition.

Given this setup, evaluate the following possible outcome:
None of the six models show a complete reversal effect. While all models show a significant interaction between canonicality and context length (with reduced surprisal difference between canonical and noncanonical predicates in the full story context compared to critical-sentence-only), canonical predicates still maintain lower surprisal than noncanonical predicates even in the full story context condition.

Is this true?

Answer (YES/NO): NO